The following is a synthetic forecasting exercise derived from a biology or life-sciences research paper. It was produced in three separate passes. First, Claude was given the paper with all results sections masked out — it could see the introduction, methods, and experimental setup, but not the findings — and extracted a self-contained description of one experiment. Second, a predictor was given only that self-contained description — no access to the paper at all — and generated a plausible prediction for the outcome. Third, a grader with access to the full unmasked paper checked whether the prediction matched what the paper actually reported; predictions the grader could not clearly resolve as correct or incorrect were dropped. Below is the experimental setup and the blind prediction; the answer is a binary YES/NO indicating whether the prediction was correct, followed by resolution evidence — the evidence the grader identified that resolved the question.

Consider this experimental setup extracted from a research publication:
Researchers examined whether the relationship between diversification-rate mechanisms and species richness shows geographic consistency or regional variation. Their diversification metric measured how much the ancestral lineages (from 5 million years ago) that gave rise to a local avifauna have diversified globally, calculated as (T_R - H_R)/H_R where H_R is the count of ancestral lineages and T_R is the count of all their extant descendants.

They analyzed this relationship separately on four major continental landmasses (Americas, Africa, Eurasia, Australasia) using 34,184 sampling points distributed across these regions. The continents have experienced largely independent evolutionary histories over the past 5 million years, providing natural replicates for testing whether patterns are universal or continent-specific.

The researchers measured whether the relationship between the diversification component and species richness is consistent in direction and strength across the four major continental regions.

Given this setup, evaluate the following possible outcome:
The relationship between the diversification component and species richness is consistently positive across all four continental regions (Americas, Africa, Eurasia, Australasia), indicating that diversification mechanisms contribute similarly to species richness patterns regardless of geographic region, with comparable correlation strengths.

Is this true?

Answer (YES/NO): NO